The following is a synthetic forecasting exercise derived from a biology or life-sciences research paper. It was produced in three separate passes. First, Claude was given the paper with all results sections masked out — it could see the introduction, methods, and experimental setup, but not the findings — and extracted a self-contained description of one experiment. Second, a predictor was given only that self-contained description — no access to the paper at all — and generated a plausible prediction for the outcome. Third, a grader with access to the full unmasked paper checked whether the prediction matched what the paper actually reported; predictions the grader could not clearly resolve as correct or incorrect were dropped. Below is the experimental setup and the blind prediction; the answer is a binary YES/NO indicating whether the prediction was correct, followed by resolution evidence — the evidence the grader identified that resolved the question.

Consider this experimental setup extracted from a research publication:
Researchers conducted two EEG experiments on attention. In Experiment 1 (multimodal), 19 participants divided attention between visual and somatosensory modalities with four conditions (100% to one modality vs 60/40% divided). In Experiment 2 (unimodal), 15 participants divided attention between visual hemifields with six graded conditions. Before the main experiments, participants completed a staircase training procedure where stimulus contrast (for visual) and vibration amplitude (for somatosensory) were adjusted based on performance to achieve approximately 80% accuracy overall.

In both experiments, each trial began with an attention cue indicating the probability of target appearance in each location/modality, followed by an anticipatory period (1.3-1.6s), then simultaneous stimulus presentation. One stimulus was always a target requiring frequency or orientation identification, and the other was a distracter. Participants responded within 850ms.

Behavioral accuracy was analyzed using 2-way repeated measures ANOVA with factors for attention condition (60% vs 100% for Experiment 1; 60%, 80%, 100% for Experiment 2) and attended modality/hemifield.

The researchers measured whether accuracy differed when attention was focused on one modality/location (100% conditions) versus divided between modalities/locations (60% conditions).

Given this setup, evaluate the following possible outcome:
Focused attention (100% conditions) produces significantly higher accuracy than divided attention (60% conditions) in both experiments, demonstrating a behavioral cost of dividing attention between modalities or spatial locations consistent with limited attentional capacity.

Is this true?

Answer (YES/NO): YES